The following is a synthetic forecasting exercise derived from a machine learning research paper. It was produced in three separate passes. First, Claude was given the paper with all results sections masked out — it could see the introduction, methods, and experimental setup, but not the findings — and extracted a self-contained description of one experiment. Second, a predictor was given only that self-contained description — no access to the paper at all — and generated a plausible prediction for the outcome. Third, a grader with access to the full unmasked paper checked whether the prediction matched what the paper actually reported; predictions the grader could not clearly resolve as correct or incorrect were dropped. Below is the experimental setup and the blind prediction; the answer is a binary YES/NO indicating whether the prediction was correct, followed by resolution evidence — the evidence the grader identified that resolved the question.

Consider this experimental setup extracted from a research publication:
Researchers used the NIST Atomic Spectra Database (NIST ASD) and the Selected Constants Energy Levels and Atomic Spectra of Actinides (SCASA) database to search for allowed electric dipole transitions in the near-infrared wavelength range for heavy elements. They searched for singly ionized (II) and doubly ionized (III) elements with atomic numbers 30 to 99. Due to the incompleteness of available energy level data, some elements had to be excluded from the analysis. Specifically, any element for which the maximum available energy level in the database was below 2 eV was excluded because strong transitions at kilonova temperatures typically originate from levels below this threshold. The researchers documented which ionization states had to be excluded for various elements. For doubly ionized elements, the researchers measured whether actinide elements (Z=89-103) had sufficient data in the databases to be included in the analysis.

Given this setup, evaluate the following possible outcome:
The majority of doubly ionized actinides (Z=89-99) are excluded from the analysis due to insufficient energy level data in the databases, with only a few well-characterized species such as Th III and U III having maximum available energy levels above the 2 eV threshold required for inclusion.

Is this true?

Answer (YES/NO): YES